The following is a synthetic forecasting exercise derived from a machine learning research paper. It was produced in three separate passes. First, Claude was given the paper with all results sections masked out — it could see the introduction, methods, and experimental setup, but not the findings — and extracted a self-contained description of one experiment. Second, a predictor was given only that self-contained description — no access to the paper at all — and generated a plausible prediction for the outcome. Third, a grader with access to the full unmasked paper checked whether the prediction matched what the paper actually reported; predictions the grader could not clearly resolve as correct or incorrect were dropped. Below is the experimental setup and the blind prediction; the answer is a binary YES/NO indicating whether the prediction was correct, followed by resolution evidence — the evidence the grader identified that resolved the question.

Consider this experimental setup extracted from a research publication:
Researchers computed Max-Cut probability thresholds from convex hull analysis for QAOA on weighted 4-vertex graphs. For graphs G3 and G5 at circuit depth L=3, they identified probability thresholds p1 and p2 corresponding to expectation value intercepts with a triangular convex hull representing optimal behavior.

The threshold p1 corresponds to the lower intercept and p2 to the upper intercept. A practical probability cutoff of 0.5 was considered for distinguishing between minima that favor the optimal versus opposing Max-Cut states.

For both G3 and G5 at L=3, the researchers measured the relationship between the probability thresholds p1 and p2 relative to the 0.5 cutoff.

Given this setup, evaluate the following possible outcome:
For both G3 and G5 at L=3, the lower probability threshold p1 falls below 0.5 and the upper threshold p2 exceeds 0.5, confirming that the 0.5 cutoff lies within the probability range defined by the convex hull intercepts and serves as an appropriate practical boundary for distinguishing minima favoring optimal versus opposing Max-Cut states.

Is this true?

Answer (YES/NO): YES